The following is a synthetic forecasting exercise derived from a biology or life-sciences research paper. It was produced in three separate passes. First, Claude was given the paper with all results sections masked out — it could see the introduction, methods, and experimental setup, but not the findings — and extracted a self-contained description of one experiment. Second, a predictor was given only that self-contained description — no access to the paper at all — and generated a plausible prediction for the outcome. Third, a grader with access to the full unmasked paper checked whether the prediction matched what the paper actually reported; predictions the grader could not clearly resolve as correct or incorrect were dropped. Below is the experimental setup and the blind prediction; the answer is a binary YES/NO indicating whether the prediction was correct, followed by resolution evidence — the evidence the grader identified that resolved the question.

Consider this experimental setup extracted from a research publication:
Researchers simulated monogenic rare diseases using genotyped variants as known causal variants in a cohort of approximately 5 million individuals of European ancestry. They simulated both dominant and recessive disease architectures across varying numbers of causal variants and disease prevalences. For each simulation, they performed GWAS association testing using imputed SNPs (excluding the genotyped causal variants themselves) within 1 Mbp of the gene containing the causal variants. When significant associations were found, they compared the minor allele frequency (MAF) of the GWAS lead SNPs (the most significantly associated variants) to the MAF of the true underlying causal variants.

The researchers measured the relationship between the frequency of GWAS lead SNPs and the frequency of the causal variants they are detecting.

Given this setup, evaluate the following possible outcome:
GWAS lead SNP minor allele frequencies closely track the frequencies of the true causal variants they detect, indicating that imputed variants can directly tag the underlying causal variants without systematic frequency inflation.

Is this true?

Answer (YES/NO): NO